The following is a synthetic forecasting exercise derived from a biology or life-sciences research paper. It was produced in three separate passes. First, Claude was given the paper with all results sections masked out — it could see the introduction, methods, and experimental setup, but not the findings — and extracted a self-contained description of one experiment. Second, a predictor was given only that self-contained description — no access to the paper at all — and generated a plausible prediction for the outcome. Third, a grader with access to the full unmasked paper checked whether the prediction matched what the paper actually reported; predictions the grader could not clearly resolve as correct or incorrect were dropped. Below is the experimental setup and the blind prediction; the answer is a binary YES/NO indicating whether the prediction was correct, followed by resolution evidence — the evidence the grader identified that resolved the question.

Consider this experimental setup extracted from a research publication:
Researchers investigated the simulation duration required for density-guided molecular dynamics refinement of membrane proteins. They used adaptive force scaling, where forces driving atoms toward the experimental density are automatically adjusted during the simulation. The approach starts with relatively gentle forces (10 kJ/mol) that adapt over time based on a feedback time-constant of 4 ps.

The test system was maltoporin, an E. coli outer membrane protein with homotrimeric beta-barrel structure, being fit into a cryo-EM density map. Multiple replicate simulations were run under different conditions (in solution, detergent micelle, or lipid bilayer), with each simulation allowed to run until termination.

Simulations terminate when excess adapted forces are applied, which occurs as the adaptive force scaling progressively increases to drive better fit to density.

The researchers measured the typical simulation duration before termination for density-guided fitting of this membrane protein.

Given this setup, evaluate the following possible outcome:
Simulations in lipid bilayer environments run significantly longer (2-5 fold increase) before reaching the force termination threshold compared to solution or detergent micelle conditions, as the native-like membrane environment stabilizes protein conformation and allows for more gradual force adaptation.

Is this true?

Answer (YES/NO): NO